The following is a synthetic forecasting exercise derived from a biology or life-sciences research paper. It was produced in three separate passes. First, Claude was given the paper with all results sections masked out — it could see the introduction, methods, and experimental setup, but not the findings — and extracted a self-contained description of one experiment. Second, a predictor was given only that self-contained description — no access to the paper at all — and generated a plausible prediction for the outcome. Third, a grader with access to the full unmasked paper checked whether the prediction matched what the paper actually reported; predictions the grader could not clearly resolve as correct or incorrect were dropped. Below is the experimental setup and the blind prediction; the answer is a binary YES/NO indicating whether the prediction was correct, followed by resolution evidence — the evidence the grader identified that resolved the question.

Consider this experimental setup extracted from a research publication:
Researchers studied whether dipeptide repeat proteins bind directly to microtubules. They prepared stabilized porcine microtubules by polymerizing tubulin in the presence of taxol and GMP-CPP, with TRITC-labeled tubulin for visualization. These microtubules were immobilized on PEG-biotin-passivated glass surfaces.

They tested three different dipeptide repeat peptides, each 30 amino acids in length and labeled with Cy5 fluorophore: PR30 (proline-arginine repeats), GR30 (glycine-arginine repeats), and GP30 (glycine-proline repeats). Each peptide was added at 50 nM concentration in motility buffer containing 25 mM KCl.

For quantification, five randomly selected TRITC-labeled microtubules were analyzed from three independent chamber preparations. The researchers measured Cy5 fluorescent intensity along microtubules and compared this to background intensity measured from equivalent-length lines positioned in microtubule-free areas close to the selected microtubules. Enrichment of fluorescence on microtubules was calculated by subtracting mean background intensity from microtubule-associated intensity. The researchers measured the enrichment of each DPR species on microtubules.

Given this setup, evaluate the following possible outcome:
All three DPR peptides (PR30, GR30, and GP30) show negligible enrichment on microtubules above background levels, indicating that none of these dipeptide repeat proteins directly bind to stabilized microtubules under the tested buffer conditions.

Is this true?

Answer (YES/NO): NO